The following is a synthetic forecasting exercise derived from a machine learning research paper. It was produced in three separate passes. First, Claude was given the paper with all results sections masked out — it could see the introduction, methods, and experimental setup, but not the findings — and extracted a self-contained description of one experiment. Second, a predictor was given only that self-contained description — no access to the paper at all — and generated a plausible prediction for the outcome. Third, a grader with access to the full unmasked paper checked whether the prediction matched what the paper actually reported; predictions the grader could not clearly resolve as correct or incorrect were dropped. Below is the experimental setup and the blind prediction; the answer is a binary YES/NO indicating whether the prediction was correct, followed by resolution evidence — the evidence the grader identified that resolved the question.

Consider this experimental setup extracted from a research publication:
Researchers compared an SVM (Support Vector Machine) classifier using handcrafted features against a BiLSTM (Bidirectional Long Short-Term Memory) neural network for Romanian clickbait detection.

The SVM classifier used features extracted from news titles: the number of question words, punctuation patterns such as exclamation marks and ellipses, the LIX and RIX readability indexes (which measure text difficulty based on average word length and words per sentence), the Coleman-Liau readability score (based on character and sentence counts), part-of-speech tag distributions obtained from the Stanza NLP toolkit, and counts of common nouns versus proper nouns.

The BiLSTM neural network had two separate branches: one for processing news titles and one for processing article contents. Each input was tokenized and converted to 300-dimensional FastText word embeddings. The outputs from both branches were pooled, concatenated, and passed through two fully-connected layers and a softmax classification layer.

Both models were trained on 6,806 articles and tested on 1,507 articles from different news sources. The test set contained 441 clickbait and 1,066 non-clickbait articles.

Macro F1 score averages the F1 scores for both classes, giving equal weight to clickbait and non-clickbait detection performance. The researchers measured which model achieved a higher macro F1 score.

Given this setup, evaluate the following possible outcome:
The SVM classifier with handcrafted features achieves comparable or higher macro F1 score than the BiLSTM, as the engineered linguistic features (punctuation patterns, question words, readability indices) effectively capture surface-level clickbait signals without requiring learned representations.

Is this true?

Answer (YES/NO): NO